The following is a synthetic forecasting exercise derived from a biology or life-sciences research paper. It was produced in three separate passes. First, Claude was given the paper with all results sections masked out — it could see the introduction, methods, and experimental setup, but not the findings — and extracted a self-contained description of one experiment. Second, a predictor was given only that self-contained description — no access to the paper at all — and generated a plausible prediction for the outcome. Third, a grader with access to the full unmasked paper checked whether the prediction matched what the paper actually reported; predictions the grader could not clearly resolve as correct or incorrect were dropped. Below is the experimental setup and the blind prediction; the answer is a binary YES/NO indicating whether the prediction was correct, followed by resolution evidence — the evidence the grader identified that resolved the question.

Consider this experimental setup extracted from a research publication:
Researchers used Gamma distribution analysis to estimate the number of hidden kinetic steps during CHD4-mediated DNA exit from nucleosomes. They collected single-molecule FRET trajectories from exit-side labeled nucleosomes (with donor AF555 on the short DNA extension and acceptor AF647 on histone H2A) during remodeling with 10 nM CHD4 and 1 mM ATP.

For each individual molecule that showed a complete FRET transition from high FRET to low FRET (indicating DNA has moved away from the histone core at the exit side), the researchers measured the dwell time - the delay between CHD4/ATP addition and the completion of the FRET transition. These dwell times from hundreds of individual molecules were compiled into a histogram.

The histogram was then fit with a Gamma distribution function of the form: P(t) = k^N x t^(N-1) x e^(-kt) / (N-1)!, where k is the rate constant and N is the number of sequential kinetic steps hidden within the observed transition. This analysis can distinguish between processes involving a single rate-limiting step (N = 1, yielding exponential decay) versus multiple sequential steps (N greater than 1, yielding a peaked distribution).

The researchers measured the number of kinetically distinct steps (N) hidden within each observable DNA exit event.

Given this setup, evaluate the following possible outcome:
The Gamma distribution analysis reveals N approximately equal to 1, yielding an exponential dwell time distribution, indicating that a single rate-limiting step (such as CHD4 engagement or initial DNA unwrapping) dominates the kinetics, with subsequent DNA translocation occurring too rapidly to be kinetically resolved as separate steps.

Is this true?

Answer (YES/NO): NO